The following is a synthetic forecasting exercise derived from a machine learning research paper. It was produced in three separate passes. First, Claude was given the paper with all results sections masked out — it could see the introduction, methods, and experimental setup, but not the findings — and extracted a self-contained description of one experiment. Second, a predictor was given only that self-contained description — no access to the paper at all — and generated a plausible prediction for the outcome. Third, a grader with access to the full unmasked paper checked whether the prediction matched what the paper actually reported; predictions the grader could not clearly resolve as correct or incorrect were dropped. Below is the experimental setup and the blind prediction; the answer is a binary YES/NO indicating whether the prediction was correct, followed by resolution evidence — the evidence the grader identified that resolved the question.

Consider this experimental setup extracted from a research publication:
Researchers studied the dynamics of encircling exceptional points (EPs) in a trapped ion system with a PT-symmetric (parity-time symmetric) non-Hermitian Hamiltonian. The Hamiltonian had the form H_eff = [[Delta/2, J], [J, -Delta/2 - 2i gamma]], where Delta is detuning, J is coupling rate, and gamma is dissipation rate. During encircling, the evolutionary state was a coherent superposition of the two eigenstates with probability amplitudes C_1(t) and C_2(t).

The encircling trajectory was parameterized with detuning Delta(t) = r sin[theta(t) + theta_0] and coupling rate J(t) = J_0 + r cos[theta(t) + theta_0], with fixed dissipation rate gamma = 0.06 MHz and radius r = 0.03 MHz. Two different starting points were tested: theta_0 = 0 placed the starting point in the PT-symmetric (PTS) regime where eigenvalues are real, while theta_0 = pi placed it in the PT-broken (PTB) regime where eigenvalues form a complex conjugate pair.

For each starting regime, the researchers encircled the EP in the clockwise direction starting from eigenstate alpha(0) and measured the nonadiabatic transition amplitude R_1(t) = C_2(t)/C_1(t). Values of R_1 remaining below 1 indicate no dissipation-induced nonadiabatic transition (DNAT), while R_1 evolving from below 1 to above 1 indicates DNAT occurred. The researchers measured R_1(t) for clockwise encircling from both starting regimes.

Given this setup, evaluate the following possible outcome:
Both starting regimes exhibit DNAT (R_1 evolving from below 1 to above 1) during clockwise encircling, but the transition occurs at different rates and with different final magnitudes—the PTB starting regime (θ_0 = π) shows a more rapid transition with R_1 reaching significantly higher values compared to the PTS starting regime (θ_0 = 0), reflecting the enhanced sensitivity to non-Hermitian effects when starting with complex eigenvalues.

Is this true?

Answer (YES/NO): NO